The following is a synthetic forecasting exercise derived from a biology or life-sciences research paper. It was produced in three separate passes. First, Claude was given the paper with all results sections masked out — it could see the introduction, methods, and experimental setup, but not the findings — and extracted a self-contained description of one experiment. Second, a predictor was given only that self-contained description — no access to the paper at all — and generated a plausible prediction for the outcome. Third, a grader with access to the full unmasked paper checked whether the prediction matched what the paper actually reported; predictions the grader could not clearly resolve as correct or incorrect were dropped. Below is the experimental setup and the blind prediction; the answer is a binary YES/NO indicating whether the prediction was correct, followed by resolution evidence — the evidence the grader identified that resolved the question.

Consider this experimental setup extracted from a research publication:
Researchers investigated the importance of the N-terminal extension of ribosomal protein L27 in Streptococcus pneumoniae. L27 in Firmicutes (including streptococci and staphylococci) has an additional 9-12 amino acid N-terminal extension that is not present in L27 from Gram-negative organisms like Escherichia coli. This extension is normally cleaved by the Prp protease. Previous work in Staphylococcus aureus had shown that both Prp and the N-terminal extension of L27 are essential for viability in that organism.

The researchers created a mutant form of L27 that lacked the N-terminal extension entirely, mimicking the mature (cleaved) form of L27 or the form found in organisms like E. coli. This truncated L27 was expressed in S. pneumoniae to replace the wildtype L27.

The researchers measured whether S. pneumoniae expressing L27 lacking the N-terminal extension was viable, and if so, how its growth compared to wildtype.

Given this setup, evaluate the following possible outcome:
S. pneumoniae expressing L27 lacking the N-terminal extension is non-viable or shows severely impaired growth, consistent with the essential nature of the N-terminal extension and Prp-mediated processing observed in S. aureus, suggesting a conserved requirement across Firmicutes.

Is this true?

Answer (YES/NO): NO